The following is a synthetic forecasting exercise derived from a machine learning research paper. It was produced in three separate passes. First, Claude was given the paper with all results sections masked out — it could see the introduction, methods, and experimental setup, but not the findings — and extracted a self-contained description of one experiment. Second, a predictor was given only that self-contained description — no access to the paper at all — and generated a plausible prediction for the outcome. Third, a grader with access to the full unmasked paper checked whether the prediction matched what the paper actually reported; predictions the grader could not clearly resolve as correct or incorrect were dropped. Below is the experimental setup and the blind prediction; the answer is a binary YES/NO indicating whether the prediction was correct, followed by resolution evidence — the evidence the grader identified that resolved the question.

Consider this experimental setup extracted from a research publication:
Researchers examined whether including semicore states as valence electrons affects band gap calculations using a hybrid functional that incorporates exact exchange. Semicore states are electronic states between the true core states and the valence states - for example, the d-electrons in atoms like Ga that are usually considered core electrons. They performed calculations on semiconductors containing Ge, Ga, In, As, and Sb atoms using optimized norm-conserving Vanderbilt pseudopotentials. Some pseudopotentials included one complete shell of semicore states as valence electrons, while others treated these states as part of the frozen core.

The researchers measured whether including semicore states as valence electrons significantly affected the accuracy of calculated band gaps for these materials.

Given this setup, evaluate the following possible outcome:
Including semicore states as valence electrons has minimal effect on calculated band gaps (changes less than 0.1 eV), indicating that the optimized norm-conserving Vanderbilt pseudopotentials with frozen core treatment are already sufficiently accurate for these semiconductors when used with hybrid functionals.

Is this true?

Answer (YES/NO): NO